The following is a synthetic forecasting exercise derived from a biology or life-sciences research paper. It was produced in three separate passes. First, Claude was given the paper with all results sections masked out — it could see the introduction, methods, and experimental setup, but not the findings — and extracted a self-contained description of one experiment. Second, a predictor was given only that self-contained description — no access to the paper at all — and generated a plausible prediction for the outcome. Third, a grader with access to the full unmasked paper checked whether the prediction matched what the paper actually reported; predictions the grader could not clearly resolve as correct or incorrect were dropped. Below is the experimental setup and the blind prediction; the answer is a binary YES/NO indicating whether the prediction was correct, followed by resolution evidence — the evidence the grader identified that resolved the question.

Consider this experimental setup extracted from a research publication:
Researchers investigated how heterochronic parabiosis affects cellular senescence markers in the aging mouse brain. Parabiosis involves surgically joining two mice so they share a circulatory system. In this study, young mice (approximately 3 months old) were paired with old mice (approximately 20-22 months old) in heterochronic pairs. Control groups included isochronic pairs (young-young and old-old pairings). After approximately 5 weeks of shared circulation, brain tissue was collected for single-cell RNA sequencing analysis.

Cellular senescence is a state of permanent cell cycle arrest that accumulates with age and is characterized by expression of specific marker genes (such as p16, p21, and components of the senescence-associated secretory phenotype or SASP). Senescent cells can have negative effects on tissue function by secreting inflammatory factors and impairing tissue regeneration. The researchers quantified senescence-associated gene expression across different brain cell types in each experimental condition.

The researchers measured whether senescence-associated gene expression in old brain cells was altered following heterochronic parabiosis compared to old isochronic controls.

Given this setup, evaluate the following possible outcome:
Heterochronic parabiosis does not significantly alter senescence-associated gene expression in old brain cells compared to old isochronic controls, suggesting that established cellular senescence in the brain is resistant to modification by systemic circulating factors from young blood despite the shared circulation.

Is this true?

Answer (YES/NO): NO